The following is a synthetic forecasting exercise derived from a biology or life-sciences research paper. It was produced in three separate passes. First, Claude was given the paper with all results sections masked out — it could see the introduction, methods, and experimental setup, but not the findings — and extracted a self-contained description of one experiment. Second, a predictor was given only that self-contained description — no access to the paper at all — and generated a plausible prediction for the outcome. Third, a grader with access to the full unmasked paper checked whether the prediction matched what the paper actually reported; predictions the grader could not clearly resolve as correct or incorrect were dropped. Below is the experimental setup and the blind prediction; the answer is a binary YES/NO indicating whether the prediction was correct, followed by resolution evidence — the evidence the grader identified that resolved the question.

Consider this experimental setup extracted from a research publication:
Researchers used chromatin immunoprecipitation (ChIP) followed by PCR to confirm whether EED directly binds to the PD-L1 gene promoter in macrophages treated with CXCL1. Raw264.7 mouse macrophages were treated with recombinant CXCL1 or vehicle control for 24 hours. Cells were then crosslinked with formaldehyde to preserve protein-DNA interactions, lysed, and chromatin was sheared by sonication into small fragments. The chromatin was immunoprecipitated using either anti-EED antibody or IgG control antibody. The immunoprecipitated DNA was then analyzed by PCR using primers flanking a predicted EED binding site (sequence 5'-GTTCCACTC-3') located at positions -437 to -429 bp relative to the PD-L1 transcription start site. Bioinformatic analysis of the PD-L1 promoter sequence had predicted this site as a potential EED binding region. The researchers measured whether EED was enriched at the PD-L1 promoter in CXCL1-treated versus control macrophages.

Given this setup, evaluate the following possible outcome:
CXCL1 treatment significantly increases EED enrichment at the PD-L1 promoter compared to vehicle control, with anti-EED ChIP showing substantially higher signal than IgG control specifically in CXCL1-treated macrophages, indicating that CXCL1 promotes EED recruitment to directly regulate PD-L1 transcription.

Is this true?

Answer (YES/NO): YES